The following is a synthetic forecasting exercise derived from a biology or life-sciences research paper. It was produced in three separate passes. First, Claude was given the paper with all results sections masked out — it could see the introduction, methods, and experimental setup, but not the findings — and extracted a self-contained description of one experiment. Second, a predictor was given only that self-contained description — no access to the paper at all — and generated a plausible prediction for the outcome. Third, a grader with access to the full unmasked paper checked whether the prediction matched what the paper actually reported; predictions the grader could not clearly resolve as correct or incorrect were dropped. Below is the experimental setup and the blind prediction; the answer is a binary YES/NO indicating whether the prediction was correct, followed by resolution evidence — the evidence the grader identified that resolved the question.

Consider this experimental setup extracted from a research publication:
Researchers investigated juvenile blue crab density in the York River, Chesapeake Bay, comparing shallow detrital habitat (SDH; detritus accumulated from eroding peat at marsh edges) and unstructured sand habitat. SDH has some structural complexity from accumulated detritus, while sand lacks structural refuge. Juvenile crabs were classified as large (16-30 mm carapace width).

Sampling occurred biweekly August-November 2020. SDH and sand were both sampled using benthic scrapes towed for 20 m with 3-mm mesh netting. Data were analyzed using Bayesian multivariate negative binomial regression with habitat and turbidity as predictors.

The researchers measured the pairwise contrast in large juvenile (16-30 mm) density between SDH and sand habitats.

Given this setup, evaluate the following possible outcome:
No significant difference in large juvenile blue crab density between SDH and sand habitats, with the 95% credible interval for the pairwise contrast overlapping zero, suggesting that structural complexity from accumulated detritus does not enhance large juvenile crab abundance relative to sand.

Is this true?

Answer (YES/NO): NO